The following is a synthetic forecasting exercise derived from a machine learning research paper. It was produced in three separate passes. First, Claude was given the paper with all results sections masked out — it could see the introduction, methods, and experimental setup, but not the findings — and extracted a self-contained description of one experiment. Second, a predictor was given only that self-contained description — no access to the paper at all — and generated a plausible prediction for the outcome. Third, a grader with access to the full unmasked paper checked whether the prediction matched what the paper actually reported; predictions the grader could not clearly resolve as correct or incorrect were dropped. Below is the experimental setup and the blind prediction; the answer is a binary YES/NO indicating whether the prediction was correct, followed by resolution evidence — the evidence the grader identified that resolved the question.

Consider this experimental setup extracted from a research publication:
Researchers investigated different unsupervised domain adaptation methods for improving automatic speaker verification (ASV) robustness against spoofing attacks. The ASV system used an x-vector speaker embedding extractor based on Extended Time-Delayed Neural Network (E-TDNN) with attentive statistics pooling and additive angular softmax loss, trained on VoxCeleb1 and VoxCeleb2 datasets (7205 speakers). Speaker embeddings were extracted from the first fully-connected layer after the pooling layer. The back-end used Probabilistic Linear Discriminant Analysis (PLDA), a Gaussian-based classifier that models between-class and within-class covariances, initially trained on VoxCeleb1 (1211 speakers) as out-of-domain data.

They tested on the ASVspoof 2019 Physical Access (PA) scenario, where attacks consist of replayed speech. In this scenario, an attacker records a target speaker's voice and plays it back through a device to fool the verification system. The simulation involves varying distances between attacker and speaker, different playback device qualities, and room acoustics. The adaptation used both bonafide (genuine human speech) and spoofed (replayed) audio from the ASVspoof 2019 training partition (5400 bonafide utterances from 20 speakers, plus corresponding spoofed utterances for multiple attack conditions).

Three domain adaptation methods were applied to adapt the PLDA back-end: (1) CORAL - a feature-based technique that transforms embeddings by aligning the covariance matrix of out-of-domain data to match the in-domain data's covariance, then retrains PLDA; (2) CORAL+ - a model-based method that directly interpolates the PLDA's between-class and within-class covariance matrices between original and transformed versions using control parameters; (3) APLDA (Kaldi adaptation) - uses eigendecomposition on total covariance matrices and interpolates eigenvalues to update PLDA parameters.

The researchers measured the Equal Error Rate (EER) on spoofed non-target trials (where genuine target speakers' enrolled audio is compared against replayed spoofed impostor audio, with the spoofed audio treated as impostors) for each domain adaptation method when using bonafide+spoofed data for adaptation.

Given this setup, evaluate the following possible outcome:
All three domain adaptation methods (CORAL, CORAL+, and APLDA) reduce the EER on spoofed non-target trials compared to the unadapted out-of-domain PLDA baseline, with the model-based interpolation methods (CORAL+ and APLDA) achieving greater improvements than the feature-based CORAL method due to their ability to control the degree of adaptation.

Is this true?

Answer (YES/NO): NO